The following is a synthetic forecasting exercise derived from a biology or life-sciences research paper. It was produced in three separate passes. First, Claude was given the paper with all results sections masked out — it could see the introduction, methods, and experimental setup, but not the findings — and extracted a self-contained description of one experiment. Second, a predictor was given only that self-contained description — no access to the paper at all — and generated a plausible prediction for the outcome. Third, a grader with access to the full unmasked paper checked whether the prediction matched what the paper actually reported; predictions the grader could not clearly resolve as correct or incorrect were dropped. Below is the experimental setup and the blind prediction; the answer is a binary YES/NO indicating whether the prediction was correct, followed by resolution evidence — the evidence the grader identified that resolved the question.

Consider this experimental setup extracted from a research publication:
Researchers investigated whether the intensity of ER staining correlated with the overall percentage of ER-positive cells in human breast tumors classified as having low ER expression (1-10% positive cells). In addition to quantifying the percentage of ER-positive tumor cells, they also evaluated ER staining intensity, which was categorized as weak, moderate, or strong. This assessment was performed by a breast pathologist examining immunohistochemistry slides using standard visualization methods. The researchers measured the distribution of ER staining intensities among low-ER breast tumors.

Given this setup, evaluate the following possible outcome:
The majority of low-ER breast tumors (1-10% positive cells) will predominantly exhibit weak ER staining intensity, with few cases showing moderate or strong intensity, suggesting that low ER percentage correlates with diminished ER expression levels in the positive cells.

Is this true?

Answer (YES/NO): NO